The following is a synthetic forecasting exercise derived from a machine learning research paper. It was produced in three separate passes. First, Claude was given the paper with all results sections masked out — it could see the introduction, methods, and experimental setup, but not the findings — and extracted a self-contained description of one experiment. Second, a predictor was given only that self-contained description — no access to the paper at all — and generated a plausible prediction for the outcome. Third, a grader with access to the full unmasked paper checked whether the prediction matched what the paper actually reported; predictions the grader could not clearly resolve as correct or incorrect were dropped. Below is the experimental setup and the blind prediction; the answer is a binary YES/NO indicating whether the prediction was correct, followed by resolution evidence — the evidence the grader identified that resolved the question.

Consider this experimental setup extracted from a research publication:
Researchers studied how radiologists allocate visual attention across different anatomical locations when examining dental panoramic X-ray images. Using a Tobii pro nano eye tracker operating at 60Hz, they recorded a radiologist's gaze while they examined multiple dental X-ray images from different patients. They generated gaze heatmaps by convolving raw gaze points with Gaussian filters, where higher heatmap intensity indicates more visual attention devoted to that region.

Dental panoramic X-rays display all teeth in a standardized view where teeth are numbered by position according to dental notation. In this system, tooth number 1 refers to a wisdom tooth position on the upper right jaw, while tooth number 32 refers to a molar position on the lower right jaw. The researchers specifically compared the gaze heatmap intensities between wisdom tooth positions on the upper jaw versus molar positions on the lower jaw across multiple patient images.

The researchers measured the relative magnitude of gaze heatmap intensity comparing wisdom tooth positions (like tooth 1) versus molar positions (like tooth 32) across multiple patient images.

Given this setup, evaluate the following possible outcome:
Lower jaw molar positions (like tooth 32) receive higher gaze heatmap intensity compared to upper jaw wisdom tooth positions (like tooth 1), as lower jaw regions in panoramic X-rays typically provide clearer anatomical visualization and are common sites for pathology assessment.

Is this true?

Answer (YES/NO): NO